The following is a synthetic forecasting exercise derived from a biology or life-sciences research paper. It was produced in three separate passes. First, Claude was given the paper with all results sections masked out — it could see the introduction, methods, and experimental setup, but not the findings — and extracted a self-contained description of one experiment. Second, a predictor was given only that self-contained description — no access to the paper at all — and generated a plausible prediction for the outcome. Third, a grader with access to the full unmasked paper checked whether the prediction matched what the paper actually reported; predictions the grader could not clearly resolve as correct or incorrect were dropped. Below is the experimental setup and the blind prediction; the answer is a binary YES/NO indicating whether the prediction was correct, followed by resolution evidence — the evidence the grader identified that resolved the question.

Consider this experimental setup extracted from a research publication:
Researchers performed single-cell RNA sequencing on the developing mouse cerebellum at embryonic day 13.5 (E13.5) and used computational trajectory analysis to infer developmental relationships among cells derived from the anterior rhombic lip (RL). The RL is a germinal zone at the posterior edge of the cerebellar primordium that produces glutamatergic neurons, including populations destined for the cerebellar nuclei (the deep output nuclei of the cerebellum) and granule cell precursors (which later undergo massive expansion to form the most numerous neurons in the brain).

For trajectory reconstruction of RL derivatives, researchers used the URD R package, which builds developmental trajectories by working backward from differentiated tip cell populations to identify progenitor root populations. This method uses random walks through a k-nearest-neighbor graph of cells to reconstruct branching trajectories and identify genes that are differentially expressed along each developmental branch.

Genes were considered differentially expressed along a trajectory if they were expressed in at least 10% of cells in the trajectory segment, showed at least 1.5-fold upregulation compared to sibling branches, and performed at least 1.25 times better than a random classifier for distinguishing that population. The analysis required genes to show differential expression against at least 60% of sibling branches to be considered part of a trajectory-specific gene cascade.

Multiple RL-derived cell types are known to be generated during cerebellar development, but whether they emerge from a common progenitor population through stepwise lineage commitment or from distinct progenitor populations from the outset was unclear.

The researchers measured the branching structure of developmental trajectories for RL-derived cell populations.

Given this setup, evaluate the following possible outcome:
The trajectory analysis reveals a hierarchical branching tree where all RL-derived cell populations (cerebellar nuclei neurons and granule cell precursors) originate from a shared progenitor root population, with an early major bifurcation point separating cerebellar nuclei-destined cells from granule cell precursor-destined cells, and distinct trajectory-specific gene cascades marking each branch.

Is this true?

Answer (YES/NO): YES